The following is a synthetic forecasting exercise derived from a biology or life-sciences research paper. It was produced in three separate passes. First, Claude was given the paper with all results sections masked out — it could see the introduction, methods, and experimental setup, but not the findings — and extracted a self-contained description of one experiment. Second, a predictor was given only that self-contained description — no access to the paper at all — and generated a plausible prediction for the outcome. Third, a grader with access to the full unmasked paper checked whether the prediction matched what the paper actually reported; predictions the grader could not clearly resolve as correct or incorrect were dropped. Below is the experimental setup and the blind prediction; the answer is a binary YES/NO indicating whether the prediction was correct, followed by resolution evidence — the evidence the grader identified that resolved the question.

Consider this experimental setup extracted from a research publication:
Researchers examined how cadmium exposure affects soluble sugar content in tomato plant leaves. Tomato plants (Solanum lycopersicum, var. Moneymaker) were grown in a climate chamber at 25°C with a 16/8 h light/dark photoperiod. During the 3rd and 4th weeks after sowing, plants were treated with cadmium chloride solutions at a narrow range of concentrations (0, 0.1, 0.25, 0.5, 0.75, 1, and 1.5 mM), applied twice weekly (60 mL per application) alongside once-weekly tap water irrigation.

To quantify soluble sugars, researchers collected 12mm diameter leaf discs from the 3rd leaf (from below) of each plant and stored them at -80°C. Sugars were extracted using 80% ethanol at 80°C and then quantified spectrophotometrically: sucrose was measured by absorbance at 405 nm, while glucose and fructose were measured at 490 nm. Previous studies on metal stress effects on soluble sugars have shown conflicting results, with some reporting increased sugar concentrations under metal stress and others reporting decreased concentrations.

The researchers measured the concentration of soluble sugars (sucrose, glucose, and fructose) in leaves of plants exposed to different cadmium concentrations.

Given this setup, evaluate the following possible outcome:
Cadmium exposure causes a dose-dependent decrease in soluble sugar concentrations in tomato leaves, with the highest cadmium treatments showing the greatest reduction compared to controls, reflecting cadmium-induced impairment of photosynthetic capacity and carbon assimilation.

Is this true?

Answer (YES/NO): NO